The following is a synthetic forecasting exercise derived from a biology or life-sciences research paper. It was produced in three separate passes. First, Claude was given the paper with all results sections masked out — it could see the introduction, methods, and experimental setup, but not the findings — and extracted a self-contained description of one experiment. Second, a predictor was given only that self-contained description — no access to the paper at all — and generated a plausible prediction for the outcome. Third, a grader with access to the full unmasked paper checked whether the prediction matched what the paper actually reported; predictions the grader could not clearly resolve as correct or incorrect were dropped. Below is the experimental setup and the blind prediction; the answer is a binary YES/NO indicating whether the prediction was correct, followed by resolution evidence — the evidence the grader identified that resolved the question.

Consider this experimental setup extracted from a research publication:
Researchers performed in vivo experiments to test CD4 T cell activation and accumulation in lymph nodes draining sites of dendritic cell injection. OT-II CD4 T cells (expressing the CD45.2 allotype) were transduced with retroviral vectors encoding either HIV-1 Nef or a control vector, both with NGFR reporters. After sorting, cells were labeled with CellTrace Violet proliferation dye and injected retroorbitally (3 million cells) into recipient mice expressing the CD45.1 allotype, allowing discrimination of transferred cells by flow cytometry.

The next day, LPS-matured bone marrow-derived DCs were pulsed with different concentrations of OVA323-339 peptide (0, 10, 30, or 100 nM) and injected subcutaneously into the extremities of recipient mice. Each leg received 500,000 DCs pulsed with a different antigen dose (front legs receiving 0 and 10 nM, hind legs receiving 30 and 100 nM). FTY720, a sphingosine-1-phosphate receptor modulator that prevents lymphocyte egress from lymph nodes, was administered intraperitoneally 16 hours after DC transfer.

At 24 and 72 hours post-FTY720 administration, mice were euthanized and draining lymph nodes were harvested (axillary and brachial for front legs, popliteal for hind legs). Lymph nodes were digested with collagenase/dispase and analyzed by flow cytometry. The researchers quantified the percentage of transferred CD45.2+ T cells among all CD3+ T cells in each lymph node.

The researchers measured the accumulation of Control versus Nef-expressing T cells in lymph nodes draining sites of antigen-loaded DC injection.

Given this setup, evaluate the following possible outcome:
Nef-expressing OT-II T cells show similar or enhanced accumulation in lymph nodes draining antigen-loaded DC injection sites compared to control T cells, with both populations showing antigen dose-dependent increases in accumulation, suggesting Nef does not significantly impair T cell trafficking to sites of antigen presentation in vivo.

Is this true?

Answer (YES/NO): NO